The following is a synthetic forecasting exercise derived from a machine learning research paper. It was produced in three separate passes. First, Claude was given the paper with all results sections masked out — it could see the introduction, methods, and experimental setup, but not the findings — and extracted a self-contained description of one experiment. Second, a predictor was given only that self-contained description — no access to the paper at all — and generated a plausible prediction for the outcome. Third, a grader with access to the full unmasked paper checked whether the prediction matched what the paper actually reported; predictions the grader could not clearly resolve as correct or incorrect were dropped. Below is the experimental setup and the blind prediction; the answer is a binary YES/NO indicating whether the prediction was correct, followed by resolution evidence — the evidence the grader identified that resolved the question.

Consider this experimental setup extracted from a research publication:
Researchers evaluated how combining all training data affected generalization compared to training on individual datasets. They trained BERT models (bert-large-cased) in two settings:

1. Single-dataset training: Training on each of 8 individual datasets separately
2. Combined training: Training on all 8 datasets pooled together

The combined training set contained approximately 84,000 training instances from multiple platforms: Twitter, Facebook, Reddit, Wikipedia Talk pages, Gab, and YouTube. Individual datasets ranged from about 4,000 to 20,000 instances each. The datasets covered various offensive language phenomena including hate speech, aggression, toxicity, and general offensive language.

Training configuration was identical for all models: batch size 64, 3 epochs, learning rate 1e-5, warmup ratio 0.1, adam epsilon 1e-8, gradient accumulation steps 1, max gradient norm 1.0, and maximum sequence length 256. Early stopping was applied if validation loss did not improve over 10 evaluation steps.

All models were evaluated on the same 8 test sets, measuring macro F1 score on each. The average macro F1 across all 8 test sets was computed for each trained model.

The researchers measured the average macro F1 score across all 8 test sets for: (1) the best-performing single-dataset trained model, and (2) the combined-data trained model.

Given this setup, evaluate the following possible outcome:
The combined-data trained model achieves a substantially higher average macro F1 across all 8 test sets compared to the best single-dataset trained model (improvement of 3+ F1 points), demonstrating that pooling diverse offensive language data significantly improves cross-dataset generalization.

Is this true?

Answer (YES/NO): YES